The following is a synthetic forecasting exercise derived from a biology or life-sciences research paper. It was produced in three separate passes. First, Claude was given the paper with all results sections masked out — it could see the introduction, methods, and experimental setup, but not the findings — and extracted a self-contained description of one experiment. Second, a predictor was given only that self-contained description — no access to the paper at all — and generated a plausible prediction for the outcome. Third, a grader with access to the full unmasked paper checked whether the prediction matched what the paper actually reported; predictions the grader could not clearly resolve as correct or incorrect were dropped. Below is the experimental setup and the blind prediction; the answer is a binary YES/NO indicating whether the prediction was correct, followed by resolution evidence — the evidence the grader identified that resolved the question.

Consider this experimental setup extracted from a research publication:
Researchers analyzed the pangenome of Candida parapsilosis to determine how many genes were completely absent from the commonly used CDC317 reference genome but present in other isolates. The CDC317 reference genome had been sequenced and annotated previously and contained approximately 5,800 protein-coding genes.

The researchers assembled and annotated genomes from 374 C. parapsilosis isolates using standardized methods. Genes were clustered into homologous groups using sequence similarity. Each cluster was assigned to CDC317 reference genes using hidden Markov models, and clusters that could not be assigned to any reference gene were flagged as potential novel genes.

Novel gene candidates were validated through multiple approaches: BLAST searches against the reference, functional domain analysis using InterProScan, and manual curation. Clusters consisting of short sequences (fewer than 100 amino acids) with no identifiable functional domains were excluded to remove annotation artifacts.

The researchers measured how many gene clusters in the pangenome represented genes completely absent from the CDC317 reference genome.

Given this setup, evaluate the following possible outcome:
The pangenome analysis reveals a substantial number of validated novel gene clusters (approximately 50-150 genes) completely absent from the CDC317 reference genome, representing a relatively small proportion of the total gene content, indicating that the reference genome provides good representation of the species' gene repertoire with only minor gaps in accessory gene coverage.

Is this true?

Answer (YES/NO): YES